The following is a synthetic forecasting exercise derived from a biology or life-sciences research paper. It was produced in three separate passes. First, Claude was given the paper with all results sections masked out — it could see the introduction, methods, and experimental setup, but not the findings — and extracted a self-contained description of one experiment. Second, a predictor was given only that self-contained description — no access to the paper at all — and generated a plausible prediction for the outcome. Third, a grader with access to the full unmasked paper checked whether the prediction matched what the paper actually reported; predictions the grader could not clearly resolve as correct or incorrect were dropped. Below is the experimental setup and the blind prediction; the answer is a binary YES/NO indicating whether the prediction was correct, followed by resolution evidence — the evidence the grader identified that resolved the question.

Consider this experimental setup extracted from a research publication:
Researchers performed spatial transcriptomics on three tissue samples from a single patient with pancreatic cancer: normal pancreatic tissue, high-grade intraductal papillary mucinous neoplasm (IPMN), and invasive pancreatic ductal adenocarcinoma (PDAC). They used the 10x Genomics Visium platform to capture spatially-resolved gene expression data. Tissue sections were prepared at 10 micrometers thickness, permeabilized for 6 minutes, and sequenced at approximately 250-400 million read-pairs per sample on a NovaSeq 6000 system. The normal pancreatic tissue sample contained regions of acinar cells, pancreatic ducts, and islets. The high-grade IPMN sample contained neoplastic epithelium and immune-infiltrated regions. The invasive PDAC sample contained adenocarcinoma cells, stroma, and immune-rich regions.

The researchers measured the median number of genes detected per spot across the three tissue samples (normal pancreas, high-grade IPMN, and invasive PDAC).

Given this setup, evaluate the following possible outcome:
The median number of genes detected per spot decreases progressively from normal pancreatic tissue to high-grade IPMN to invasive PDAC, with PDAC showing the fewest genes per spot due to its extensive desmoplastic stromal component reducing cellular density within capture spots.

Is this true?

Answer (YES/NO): YES